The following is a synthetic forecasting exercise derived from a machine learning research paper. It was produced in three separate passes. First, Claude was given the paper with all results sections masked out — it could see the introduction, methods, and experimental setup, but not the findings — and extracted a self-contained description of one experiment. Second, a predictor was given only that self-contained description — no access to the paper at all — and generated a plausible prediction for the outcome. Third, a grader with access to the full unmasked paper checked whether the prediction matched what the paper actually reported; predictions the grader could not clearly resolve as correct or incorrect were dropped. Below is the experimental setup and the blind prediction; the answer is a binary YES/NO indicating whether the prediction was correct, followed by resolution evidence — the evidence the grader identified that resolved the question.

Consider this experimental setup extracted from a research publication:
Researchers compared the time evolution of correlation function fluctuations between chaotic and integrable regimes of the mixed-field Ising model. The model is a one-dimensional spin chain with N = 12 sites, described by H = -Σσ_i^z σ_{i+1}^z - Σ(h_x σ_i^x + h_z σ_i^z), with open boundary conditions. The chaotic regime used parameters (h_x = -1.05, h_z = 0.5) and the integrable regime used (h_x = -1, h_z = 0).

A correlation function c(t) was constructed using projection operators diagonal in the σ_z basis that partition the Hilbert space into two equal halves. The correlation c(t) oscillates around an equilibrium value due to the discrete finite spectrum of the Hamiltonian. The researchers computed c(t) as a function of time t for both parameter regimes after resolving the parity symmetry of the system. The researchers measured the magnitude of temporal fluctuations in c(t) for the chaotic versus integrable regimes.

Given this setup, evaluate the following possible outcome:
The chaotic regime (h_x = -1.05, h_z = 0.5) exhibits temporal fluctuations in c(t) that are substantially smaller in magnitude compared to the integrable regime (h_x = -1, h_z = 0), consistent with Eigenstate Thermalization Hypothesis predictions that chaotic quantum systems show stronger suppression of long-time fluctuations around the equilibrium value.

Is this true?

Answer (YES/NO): YES